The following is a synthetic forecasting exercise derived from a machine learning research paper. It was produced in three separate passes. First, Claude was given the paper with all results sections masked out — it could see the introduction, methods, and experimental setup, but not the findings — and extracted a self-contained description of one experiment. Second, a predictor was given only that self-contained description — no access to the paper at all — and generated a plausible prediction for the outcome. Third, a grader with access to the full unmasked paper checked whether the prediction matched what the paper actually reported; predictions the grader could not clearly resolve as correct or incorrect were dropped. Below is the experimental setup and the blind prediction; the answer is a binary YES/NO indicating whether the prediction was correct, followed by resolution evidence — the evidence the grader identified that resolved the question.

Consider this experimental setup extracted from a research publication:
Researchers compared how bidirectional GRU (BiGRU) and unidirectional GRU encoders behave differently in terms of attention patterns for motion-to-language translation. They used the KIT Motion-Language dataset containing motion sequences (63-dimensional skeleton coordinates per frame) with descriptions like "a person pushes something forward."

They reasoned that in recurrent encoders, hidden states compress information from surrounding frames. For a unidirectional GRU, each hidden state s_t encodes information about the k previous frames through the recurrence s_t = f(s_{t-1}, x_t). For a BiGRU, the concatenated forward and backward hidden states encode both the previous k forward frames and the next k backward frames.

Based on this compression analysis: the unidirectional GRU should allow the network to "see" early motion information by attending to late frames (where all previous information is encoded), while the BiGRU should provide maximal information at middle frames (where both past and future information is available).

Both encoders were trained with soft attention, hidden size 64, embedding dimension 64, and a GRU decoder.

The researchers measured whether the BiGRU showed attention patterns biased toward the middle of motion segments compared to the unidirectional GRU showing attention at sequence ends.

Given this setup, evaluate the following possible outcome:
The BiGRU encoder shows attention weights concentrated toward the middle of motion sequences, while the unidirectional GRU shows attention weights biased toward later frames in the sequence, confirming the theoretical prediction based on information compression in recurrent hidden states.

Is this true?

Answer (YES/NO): YES